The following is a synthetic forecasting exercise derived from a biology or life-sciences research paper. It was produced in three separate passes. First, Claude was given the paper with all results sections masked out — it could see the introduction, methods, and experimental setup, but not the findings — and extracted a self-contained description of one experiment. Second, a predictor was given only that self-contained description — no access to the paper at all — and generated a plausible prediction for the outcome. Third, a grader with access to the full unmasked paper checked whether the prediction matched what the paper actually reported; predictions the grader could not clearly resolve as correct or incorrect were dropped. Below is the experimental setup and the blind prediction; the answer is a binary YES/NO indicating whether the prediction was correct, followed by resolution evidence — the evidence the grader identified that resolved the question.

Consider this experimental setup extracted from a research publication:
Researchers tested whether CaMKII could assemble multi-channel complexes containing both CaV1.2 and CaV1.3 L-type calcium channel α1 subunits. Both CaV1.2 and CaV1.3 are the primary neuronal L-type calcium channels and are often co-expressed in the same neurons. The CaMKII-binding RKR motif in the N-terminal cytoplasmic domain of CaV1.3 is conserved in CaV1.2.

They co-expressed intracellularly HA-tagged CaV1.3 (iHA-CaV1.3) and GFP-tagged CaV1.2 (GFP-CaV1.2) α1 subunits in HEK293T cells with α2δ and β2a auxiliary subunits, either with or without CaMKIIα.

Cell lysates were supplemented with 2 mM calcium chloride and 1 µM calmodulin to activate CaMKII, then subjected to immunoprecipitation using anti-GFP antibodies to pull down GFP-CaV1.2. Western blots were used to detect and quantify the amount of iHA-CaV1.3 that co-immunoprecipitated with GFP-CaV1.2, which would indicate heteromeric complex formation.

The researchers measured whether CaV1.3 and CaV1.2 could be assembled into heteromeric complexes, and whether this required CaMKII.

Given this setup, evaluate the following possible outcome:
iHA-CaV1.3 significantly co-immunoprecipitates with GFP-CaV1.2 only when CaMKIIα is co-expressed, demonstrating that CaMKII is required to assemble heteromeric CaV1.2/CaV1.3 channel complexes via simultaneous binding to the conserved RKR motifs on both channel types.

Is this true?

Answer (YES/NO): NO